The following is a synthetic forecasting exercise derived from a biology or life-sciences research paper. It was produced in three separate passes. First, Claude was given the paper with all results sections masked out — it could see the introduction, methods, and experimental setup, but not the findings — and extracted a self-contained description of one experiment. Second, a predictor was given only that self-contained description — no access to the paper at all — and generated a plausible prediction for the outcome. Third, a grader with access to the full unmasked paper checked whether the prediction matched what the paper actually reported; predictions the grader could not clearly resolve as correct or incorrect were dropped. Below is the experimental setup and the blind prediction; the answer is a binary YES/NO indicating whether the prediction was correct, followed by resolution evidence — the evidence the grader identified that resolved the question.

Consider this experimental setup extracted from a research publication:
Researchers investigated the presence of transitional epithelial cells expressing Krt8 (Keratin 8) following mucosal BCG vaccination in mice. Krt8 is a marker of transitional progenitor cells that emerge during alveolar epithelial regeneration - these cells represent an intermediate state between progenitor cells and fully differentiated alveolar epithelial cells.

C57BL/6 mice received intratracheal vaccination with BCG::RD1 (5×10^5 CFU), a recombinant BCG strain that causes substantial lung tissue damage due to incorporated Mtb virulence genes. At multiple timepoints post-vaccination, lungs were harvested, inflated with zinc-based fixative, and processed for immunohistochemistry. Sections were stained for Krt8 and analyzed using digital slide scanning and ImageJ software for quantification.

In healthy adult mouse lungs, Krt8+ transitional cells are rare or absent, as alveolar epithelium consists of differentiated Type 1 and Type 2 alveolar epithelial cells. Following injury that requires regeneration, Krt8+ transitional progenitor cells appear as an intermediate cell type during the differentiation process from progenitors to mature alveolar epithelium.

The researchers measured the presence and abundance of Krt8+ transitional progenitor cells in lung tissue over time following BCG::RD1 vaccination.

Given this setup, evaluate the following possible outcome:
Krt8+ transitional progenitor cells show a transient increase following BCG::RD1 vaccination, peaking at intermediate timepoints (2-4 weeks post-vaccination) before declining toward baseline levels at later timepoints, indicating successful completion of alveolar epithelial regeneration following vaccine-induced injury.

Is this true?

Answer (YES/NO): YES